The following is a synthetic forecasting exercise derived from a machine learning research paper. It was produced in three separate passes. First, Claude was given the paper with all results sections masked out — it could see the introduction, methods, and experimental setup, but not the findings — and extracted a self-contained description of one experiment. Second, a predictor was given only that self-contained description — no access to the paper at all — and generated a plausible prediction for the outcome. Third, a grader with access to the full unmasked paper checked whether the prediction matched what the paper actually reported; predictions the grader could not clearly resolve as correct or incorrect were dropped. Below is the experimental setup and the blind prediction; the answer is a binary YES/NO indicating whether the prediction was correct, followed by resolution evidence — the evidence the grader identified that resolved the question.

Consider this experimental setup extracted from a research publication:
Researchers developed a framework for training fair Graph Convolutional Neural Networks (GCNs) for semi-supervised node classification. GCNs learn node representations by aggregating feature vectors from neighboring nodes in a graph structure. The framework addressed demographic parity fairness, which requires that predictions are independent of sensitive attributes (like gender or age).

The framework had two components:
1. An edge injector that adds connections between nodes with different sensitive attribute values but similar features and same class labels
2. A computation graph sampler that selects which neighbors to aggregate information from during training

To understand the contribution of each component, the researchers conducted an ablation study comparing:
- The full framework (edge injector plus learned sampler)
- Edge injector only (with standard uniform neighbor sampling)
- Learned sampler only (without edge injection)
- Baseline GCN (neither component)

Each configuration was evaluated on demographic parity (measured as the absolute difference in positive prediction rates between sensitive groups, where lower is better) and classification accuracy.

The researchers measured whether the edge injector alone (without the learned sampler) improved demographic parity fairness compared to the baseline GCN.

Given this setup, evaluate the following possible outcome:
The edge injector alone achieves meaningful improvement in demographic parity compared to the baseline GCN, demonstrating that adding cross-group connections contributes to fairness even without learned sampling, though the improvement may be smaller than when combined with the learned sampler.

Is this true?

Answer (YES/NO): NO